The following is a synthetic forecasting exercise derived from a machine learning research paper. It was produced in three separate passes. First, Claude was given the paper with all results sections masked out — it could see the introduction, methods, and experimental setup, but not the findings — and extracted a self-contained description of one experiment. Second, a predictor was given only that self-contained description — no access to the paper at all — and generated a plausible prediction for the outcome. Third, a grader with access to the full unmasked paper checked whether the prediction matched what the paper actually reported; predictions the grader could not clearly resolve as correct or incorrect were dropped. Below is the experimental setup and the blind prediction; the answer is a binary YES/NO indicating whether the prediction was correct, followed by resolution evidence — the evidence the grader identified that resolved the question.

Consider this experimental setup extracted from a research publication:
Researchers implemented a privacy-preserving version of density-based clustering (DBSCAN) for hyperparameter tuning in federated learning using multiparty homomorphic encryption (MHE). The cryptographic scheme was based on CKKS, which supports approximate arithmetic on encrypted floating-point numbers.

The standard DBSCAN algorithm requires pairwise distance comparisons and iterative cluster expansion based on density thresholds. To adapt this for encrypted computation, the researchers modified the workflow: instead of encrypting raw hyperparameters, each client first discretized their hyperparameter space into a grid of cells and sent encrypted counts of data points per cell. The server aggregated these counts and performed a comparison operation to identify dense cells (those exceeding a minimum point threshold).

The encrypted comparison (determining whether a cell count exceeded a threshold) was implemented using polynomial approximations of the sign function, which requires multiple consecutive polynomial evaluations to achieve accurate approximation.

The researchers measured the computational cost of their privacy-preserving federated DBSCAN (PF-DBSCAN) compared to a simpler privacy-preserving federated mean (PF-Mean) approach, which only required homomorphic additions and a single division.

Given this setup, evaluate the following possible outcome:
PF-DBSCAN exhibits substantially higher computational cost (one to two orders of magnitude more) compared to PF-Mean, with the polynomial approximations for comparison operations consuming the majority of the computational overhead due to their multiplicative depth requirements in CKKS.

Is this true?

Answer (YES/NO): NO